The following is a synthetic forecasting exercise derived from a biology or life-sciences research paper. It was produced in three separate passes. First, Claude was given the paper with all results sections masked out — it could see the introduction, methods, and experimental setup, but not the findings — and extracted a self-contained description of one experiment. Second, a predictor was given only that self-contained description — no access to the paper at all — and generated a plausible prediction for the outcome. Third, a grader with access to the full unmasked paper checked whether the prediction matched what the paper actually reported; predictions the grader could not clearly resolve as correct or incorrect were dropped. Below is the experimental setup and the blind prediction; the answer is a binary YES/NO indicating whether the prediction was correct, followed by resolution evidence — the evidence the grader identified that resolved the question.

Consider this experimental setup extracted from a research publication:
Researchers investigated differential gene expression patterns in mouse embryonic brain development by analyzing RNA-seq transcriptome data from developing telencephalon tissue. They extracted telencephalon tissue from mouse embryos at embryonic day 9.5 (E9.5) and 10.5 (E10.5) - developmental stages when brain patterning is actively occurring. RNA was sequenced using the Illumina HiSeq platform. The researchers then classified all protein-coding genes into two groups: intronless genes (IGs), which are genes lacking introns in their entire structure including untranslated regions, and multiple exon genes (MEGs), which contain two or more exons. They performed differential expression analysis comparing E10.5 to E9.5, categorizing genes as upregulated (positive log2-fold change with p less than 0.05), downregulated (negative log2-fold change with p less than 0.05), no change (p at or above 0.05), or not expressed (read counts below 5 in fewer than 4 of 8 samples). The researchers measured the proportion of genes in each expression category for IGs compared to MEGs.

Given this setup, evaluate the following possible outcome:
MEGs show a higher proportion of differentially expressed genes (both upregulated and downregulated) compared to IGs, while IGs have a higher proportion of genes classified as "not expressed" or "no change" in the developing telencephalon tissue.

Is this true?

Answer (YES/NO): NO